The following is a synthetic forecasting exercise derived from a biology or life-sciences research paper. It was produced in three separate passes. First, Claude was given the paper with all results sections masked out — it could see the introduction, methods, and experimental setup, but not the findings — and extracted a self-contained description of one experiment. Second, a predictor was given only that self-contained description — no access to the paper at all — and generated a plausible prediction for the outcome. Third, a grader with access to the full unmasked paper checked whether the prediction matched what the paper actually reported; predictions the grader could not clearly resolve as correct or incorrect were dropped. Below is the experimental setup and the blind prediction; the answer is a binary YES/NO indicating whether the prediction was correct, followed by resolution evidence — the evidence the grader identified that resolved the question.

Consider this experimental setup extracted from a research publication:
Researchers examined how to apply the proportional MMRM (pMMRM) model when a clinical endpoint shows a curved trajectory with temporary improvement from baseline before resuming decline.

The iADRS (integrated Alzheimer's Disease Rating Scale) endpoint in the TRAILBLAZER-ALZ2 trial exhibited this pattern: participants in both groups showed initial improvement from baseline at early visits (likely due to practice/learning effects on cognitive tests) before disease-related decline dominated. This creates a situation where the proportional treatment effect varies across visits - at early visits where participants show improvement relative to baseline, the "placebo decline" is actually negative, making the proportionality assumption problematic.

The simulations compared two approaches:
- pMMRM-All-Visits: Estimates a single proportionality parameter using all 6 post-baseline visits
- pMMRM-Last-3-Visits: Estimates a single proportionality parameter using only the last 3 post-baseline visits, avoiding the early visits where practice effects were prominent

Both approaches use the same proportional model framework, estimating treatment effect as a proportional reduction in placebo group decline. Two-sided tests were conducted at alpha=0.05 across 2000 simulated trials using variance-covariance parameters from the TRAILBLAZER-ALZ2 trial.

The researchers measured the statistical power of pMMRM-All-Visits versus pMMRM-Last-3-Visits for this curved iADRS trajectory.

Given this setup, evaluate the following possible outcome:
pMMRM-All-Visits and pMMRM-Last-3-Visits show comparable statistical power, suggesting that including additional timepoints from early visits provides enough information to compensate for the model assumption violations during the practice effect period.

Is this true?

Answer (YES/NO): NO